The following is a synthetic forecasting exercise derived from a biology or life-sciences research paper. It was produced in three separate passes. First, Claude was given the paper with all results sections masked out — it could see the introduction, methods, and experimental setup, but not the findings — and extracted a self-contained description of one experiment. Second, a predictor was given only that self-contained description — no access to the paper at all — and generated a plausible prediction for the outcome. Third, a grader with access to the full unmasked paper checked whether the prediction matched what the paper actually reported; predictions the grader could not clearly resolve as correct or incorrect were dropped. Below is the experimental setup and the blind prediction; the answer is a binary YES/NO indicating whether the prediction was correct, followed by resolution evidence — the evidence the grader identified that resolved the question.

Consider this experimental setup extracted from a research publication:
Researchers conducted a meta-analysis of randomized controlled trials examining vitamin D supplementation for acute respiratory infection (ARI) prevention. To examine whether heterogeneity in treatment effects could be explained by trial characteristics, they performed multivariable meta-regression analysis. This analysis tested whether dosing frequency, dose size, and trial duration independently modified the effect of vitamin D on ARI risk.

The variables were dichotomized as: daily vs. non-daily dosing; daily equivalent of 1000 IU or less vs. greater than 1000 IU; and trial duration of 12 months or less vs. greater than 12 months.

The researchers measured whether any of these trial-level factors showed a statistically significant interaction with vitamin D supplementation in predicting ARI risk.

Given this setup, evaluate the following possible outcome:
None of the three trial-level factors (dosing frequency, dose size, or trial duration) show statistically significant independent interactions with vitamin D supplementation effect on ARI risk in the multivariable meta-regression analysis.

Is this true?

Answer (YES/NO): YES